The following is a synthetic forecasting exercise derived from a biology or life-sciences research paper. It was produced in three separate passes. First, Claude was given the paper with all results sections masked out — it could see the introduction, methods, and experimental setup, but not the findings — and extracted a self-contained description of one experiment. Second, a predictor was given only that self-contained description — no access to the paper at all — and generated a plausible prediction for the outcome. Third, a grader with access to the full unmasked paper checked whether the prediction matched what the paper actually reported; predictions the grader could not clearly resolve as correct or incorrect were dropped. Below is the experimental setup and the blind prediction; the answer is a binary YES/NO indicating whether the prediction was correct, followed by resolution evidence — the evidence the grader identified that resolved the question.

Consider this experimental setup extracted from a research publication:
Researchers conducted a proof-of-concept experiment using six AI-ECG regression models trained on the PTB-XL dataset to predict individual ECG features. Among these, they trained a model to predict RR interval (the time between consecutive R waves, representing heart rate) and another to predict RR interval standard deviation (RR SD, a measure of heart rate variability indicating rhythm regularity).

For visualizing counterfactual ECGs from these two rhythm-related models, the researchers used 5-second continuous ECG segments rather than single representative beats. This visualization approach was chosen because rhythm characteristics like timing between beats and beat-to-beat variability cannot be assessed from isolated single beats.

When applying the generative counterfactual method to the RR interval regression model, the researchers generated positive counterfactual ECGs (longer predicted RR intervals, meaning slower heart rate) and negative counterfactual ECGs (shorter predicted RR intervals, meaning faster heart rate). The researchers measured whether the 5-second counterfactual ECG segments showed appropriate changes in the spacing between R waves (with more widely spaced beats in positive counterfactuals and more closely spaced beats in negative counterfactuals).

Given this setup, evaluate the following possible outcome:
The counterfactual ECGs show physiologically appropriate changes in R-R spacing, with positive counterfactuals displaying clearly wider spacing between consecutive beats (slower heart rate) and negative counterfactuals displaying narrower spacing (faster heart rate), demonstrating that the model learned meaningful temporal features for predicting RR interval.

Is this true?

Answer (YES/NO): YES